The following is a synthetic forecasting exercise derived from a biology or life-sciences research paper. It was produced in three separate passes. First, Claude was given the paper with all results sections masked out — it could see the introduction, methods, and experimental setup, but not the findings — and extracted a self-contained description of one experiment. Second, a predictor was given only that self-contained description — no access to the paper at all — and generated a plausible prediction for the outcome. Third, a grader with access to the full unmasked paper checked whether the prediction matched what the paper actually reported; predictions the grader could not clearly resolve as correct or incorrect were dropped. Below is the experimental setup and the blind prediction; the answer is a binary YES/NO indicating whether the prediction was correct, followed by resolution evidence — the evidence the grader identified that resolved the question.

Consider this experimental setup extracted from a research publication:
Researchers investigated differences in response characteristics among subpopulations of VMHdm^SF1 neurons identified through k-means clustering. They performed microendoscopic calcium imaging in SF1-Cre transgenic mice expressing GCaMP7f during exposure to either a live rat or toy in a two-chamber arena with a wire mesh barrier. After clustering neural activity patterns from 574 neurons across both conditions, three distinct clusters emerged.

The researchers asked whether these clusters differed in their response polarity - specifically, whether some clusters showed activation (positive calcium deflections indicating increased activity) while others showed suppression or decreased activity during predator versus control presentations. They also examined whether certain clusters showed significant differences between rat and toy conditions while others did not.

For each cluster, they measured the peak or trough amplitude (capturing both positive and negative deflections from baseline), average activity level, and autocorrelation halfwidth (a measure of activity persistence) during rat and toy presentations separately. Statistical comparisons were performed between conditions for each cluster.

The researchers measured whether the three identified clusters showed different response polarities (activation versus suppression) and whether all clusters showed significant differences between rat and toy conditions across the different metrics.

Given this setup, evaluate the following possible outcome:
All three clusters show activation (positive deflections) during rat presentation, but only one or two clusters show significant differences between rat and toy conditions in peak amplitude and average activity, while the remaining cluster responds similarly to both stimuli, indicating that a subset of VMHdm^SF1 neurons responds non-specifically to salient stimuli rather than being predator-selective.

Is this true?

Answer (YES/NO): NO